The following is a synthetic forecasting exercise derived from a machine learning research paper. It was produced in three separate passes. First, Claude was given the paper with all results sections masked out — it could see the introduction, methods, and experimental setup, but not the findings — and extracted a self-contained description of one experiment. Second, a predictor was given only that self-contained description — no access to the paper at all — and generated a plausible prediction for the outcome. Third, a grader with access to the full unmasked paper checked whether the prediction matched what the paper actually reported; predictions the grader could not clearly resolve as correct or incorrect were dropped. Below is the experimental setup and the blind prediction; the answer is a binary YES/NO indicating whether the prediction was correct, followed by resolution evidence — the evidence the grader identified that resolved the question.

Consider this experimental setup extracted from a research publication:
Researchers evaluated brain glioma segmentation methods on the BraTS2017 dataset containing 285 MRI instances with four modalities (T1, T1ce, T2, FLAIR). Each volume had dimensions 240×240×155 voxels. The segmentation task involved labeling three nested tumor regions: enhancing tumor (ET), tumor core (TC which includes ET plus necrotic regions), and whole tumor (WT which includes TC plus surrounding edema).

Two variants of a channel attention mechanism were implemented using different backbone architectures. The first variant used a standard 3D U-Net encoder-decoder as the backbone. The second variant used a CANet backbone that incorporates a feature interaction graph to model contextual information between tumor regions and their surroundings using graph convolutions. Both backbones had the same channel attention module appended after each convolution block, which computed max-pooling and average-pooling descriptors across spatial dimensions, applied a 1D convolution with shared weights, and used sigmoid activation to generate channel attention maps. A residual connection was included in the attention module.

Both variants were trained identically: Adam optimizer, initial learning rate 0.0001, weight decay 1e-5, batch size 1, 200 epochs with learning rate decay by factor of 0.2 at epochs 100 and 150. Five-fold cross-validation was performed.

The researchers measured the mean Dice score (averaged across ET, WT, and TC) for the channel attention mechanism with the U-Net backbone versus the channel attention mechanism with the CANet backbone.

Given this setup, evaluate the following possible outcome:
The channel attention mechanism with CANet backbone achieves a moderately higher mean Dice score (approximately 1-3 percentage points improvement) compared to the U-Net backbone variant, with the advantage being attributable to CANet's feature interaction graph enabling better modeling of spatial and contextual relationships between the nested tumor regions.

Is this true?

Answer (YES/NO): NO